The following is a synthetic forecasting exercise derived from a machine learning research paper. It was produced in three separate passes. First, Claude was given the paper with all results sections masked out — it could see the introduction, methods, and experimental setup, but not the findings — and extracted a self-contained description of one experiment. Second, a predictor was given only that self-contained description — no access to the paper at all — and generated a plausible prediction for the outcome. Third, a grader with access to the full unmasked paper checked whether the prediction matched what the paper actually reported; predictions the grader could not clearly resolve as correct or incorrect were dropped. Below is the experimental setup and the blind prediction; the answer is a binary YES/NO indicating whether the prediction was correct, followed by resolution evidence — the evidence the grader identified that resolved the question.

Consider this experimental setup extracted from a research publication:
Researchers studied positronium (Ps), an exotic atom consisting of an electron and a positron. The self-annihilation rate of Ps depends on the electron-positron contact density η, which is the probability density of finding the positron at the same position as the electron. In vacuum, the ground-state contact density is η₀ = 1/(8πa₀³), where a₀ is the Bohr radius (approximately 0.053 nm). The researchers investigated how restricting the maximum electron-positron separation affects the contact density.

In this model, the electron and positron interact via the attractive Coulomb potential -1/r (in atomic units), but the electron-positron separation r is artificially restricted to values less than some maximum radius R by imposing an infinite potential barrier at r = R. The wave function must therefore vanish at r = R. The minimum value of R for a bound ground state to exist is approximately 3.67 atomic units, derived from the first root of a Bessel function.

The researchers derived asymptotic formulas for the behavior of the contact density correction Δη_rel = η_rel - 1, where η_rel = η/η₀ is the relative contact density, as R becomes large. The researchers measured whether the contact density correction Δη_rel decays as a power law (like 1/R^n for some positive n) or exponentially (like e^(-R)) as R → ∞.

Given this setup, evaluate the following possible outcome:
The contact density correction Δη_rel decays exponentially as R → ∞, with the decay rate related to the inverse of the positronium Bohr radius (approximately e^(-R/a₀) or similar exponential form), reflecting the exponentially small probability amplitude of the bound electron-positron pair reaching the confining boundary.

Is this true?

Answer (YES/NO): YES